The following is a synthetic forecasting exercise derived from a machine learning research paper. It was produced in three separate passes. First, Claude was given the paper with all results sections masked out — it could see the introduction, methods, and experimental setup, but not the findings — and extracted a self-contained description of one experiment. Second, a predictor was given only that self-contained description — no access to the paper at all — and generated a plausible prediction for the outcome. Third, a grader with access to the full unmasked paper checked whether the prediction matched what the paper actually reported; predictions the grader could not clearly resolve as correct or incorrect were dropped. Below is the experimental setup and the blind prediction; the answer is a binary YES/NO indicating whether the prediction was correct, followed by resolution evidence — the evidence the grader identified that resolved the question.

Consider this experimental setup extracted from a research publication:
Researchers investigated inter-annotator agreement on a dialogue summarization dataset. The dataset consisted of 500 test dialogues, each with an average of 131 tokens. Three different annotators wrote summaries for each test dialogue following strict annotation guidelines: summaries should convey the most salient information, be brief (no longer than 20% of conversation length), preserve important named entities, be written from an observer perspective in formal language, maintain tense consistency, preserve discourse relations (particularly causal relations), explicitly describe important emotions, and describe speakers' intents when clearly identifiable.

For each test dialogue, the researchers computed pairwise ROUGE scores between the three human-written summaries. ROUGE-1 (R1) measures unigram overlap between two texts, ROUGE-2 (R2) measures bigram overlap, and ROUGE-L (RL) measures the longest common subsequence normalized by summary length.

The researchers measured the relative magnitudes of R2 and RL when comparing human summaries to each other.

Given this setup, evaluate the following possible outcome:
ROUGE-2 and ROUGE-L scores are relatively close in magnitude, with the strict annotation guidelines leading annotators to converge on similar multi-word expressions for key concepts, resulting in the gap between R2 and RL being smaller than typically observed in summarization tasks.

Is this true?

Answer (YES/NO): NO